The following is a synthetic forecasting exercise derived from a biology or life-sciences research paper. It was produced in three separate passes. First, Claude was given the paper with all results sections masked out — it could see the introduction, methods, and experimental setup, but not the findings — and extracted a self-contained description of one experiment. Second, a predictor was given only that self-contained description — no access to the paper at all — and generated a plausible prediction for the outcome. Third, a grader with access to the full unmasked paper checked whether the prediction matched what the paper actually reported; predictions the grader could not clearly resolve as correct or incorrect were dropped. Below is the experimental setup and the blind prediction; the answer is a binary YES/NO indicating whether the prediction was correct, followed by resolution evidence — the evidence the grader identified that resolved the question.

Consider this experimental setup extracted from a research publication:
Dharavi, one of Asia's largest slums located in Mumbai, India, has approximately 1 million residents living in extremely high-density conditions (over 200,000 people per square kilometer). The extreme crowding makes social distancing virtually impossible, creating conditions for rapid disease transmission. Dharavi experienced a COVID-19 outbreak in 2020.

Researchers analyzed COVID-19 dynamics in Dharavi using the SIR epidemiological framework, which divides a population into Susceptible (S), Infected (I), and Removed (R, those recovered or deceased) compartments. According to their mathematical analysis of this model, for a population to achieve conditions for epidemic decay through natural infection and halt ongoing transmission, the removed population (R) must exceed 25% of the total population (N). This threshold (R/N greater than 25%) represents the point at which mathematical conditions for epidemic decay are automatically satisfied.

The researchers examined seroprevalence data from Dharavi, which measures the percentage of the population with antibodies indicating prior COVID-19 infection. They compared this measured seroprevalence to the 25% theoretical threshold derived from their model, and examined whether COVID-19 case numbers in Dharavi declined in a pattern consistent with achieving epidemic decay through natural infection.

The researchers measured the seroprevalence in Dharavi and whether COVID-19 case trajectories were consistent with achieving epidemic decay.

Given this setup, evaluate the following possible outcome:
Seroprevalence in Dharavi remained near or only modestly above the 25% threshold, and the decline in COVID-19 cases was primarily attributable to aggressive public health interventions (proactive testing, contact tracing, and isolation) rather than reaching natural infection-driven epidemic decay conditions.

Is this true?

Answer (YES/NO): NO